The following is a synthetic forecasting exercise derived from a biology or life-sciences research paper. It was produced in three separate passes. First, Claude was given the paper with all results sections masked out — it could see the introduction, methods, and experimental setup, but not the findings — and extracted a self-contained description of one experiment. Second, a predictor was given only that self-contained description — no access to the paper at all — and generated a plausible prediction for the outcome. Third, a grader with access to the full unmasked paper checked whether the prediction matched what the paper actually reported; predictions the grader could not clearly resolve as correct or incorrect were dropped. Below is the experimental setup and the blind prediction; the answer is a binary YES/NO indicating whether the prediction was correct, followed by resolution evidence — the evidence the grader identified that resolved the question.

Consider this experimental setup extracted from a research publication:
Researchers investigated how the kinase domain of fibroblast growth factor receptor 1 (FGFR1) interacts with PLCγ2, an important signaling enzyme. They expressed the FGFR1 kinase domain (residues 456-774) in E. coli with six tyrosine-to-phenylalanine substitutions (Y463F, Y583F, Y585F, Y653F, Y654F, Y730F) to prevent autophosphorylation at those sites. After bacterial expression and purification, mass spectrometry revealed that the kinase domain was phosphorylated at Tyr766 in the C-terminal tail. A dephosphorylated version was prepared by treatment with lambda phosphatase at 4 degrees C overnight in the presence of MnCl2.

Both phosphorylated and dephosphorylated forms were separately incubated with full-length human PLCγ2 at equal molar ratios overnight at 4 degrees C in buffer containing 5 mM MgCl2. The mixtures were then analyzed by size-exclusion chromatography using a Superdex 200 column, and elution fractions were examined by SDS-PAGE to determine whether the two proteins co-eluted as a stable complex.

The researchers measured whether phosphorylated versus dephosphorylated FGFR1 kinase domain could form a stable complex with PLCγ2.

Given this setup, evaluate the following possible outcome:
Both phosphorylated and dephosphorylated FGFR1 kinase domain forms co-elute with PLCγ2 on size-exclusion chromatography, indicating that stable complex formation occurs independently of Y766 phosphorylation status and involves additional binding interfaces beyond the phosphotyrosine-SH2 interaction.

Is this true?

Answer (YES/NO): NO